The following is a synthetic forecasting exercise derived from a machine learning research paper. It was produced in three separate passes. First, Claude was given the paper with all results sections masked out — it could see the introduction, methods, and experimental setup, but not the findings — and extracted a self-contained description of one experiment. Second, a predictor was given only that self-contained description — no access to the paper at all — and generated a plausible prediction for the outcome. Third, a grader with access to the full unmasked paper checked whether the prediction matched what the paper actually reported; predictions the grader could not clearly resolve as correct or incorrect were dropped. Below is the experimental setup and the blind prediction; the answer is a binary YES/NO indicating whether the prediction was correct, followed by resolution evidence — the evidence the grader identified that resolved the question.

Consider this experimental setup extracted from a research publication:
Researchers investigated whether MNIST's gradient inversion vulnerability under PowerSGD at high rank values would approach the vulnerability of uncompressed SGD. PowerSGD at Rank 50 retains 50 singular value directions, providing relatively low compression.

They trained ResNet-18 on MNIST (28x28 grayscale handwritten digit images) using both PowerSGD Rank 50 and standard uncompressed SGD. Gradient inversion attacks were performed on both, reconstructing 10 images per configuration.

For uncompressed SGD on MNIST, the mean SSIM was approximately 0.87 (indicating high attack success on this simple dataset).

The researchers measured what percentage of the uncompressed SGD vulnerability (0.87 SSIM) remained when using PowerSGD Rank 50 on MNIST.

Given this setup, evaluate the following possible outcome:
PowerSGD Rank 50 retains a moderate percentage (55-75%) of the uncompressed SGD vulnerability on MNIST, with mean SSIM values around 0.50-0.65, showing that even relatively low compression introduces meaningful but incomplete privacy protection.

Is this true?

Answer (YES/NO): YES